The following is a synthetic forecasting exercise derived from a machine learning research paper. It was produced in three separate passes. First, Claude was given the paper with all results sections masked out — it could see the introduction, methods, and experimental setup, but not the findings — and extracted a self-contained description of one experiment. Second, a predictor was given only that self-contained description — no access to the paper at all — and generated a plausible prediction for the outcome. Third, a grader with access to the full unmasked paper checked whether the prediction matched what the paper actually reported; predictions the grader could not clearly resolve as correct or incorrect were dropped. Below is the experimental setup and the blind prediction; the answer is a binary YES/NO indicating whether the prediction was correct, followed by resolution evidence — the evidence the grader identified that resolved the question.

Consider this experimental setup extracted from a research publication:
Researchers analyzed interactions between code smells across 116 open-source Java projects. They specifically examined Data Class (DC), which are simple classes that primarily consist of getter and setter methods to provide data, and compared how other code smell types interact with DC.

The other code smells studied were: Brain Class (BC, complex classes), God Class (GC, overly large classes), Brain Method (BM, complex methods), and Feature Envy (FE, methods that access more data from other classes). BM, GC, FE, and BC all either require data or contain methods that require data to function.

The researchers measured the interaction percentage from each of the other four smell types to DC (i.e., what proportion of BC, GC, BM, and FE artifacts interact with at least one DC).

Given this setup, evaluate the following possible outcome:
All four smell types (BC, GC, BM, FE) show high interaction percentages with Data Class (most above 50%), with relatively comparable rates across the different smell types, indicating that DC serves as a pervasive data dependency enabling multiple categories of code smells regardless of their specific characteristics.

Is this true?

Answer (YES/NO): NO